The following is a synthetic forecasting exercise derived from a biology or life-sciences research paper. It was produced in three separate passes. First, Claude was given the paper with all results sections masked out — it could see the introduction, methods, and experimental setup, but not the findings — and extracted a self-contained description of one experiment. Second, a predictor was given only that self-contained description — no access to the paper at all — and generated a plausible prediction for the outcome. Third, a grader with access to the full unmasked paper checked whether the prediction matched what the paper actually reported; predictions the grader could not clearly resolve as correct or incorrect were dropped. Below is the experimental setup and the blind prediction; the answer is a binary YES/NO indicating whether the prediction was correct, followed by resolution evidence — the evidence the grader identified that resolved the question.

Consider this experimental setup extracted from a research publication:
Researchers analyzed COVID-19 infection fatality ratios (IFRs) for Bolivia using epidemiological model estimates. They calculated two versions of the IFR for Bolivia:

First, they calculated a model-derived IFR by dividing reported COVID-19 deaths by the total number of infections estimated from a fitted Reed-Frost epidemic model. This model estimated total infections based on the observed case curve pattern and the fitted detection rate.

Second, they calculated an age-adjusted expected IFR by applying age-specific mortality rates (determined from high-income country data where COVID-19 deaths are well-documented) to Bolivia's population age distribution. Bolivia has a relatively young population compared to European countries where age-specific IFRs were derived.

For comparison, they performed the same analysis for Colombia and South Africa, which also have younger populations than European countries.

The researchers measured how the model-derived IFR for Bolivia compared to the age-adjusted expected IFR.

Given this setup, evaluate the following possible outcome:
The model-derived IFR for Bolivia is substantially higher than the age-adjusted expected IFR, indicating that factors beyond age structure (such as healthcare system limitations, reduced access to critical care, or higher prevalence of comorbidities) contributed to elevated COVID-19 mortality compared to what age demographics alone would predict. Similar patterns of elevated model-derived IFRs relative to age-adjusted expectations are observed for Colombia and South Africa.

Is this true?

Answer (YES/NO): NO